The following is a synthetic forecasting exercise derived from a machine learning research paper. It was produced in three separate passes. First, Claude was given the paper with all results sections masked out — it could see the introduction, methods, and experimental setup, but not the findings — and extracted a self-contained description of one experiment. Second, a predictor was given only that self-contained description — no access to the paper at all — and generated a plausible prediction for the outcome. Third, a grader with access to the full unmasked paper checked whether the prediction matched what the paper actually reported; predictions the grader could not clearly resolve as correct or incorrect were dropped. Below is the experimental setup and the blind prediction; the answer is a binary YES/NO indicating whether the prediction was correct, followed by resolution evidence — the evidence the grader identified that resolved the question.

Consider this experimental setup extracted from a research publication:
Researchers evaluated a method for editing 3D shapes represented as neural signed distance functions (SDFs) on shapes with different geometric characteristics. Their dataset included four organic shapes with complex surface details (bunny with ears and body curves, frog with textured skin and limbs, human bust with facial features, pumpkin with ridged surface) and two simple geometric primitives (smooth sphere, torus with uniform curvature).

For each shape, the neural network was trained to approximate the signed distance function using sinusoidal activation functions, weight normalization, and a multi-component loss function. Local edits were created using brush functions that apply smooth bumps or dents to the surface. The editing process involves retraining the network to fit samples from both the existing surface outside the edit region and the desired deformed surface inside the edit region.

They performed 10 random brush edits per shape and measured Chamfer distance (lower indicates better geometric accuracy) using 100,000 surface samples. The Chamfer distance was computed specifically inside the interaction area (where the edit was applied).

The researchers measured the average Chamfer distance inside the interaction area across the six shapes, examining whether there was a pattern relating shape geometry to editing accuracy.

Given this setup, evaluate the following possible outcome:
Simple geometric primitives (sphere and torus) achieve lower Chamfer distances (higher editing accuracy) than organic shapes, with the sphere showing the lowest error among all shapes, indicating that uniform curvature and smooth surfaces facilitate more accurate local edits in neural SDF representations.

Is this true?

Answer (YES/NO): YES